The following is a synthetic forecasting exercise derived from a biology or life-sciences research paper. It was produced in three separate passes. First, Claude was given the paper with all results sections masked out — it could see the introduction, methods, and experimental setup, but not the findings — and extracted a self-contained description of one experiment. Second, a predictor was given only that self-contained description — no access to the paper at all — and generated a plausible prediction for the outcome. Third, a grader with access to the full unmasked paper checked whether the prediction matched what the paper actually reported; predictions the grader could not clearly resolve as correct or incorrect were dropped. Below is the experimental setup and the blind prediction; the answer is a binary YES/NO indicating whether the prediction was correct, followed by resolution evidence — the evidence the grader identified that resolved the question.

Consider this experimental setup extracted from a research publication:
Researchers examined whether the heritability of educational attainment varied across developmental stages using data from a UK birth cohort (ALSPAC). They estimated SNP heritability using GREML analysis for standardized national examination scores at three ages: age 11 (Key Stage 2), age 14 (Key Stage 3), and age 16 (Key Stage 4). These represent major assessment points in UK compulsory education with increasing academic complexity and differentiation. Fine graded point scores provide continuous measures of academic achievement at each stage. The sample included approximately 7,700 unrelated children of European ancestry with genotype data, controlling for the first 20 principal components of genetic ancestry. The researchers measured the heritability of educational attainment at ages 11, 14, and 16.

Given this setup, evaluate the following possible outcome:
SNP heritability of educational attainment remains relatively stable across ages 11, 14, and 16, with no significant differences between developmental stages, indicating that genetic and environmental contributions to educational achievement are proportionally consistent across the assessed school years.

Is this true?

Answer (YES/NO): NO